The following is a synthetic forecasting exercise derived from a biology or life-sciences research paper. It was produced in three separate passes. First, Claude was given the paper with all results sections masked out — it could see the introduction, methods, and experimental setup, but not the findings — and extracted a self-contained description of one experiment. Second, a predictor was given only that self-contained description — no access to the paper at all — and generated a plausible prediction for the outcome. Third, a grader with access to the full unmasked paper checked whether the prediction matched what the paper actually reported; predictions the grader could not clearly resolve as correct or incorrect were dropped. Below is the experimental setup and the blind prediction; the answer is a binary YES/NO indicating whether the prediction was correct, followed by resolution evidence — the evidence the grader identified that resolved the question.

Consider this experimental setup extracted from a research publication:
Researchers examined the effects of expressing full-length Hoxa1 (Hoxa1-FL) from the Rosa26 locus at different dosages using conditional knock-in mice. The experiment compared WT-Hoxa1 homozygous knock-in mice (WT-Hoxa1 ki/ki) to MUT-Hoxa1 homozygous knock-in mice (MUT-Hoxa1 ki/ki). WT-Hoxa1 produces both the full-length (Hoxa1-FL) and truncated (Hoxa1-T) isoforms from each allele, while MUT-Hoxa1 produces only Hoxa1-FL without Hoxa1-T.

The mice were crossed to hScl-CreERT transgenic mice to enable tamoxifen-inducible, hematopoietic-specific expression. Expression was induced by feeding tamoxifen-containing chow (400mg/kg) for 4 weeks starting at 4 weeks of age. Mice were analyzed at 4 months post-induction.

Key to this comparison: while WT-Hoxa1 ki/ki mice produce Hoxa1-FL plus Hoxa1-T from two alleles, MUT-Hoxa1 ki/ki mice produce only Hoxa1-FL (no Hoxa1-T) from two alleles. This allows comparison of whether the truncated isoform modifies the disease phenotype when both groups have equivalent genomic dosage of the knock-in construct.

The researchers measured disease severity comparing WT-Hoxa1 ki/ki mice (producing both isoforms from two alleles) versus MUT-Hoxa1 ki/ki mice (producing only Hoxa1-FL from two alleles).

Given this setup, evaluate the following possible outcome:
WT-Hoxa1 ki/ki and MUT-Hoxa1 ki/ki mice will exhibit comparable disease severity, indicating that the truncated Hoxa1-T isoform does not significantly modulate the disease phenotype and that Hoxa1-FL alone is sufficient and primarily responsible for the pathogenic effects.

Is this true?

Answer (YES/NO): NO